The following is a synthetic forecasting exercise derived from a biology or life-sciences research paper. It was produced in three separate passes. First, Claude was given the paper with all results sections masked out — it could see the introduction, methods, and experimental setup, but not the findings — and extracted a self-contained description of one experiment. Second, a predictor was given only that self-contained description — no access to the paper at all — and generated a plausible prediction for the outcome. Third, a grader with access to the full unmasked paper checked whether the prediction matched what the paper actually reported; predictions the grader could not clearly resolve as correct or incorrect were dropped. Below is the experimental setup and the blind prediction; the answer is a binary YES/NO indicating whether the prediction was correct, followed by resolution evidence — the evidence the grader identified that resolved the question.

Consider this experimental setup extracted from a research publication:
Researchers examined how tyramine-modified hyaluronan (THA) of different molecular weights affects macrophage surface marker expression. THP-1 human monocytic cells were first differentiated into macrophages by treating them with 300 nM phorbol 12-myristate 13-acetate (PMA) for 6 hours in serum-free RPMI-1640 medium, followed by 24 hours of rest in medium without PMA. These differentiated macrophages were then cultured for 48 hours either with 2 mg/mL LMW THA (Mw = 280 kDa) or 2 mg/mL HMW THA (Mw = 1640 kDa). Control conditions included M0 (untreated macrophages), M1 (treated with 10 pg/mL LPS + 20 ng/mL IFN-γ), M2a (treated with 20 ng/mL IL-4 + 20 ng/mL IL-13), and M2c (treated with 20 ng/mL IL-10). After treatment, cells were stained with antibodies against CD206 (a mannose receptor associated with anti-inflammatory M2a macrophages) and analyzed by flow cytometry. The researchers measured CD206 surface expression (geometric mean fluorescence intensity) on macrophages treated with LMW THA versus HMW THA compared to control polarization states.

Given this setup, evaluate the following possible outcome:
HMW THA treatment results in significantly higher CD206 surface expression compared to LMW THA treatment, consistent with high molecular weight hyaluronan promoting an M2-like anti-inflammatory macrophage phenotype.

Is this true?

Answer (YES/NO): NO